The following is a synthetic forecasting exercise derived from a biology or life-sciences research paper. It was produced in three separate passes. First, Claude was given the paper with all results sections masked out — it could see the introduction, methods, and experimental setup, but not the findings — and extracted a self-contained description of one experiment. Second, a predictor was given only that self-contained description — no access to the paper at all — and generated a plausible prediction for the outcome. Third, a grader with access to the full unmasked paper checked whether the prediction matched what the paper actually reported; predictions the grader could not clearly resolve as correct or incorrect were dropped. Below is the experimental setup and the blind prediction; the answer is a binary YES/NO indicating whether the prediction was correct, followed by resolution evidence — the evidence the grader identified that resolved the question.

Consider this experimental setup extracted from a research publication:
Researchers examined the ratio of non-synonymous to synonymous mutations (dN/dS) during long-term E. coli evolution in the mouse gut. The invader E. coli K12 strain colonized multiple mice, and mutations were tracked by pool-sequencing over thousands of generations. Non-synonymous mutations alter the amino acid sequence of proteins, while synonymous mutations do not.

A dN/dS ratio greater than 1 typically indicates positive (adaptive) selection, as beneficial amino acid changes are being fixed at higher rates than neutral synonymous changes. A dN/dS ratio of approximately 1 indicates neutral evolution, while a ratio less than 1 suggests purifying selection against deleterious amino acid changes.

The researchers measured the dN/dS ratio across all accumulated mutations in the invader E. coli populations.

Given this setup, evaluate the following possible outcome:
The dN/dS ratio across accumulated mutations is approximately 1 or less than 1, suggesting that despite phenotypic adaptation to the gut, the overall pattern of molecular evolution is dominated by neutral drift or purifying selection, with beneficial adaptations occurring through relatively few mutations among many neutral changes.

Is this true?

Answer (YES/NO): NO